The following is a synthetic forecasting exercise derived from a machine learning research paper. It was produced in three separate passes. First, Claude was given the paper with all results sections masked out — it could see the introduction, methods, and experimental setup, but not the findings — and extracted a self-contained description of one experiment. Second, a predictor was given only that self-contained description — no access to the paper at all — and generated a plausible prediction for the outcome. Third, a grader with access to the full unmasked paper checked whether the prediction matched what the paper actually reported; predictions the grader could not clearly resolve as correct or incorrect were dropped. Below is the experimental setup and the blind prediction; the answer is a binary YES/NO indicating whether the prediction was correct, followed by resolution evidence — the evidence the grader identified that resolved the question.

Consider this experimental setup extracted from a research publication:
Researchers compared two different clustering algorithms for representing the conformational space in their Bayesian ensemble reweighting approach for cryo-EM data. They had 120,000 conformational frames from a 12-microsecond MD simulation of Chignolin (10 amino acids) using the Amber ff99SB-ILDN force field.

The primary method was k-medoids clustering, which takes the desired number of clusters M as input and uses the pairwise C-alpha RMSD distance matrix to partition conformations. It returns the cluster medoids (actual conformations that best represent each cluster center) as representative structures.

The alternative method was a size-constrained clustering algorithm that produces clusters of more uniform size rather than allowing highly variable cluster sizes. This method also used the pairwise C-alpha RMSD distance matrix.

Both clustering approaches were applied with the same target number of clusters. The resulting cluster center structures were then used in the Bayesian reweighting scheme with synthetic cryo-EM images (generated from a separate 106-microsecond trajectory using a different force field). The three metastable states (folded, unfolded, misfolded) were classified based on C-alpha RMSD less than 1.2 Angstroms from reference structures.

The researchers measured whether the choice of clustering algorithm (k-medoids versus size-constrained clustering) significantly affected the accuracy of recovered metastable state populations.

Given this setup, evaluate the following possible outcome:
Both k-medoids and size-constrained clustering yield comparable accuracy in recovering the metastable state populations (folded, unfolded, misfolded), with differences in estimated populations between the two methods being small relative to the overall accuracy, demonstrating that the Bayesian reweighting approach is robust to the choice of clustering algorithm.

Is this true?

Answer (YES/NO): YES